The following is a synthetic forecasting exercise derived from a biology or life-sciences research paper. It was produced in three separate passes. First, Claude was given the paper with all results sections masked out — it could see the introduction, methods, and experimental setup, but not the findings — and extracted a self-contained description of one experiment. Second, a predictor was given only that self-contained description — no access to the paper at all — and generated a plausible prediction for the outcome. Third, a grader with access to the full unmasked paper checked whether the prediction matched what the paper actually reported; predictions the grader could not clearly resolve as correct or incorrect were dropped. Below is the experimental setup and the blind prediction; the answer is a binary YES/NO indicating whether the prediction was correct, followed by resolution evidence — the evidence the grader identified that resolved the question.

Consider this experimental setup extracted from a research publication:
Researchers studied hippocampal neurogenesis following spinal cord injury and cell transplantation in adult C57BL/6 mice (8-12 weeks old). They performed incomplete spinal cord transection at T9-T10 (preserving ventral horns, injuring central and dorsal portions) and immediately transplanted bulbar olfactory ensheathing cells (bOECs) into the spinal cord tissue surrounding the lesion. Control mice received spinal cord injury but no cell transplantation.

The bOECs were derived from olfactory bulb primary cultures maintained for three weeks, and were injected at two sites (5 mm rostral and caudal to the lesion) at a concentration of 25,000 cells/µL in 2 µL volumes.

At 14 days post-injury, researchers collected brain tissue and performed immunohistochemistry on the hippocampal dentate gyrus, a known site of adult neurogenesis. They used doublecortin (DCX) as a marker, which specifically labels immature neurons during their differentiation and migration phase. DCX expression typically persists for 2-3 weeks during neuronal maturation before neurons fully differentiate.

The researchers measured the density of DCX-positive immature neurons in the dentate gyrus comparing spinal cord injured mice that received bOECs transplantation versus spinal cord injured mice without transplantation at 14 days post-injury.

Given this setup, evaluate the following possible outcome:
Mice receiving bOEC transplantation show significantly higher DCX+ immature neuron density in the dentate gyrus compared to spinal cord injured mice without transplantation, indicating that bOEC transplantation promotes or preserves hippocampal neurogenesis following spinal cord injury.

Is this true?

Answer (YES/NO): YES